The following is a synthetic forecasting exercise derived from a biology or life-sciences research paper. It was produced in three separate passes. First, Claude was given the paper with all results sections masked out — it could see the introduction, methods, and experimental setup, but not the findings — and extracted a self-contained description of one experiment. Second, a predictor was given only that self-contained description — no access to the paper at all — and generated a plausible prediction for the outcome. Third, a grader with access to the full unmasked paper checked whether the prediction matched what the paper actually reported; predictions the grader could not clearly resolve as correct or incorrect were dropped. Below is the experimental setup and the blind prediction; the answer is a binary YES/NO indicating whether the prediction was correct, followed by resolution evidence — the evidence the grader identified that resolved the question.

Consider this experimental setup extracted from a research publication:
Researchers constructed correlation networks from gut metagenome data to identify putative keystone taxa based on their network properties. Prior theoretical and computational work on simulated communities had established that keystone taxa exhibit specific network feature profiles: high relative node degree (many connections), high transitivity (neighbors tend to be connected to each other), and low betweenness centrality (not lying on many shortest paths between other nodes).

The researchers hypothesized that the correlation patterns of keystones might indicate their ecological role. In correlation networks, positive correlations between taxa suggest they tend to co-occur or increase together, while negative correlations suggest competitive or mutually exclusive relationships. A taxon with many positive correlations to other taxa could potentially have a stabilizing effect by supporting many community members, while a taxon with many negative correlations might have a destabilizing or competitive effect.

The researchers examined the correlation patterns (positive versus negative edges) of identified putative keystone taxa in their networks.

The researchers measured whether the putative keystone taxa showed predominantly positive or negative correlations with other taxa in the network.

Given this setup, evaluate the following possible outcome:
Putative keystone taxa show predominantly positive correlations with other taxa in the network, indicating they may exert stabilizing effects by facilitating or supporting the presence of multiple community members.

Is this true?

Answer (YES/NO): NO